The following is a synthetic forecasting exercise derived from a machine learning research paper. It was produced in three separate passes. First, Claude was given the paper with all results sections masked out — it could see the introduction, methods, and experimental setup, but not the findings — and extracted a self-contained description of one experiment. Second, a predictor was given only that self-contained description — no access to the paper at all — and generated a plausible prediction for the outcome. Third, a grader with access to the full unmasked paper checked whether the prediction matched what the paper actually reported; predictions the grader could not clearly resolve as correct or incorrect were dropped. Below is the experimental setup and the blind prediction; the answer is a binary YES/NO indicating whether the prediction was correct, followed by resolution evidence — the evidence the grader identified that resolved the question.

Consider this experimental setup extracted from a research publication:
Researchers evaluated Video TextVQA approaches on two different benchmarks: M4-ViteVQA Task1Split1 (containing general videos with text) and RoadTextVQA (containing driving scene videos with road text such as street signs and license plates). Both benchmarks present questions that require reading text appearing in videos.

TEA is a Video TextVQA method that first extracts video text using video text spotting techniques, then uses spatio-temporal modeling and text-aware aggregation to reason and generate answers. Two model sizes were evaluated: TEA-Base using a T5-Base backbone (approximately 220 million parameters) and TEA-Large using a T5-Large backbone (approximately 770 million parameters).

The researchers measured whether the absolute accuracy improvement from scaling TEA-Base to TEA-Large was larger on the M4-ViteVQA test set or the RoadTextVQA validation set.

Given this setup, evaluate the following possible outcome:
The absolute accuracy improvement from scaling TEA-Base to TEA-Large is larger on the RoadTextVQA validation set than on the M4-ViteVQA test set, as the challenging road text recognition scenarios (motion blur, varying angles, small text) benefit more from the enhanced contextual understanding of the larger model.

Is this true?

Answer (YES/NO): YES